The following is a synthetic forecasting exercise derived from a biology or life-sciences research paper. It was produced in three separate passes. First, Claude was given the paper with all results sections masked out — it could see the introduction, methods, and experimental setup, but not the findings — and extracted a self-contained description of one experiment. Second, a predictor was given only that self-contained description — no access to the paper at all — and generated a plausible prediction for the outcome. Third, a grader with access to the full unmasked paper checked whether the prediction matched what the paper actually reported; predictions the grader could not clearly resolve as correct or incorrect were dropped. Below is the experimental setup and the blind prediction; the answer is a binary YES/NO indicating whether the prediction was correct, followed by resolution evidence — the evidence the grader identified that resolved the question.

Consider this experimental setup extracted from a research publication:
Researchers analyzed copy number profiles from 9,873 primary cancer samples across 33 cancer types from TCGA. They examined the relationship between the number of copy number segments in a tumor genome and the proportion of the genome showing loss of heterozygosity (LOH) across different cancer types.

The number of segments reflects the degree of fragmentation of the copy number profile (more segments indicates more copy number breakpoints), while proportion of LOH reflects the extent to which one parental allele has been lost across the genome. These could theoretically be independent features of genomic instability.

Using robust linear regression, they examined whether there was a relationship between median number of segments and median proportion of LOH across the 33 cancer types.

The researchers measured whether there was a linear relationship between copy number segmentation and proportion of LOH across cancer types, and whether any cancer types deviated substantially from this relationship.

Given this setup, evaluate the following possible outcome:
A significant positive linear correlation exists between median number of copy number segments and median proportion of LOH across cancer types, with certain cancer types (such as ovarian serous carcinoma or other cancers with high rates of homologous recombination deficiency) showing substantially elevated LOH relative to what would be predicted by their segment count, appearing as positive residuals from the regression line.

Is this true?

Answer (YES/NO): NO